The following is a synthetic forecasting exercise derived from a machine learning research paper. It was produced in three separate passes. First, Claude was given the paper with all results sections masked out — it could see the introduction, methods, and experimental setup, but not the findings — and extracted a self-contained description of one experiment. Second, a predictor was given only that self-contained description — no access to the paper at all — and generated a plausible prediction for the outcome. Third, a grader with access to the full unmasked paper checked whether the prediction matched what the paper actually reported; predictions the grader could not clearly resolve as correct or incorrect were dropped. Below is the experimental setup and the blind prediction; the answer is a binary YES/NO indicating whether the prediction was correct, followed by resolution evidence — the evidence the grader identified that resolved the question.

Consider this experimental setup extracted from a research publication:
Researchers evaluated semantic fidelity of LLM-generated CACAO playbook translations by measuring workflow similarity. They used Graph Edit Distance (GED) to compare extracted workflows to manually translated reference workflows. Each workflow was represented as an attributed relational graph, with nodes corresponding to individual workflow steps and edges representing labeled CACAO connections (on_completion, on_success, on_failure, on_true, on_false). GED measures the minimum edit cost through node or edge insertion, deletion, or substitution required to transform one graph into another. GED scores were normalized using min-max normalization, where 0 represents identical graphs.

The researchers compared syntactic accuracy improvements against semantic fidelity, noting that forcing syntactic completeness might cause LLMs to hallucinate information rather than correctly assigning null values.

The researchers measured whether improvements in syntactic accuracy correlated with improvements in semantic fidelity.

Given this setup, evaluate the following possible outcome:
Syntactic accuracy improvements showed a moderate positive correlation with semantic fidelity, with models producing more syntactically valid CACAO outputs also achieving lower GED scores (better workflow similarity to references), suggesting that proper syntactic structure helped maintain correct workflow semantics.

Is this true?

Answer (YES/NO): NO